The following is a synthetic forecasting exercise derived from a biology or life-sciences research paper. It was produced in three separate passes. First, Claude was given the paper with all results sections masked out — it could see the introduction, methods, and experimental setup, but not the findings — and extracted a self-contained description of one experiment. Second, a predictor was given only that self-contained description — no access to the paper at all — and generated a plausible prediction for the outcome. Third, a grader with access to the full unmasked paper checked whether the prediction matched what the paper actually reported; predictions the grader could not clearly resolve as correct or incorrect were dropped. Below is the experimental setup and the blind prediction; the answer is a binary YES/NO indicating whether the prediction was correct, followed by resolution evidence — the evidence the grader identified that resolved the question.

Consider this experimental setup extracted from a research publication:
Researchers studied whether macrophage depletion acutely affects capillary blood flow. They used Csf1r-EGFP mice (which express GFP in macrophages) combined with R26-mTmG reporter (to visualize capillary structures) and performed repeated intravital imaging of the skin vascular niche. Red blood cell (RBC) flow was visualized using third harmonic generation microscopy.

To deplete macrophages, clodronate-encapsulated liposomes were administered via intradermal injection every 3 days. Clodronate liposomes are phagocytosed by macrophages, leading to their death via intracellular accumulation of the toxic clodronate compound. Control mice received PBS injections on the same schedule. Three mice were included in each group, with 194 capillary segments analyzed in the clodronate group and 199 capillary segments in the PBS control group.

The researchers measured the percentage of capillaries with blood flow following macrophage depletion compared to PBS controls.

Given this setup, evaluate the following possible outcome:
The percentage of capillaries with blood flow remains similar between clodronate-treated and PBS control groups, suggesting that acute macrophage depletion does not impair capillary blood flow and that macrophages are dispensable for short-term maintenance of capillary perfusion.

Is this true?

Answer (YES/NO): NO